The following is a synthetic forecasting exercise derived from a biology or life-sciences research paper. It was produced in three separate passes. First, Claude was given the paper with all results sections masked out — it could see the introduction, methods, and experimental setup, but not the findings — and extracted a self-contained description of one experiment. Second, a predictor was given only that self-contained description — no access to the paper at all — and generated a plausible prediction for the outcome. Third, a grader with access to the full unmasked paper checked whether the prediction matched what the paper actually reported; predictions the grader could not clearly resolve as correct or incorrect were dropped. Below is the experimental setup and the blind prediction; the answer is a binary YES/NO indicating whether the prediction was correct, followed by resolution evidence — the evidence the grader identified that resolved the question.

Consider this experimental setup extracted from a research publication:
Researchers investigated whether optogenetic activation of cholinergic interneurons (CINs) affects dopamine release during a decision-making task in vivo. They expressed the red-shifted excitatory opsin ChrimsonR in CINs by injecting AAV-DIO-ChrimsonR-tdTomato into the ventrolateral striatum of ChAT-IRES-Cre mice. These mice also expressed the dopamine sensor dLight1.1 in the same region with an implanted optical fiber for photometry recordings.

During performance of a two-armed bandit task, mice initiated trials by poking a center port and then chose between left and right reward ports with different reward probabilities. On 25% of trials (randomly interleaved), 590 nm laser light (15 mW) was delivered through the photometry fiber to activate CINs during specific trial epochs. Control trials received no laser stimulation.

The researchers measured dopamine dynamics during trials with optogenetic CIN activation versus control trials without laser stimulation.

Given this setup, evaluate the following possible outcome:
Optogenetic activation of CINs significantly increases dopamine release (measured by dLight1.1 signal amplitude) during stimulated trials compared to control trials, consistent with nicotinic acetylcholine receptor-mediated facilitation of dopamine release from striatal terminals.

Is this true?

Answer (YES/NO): NO